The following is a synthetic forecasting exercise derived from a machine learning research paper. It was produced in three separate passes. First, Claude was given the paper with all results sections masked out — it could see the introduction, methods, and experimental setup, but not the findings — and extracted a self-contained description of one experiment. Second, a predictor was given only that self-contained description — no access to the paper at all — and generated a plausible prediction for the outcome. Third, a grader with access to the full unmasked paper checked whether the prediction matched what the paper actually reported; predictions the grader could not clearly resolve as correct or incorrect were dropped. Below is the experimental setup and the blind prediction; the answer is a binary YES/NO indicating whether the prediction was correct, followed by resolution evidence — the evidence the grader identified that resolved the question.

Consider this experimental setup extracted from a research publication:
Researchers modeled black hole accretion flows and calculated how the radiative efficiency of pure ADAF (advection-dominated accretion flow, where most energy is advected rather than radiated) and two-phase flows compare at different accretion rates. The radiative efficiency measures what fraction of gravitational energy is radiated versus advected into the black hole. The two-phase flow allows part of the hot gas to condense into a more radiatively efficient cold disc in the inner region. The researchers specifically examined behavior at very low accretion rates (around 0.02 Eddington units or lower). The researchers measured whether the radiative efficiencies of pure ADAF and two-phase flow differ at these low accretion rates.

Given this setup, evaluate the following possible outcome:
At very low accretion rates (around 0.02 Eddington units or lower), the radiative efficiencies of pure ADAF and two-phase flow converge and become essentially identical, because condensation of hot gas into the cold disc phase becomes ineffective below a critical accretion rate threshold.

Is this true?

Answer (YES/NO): YES